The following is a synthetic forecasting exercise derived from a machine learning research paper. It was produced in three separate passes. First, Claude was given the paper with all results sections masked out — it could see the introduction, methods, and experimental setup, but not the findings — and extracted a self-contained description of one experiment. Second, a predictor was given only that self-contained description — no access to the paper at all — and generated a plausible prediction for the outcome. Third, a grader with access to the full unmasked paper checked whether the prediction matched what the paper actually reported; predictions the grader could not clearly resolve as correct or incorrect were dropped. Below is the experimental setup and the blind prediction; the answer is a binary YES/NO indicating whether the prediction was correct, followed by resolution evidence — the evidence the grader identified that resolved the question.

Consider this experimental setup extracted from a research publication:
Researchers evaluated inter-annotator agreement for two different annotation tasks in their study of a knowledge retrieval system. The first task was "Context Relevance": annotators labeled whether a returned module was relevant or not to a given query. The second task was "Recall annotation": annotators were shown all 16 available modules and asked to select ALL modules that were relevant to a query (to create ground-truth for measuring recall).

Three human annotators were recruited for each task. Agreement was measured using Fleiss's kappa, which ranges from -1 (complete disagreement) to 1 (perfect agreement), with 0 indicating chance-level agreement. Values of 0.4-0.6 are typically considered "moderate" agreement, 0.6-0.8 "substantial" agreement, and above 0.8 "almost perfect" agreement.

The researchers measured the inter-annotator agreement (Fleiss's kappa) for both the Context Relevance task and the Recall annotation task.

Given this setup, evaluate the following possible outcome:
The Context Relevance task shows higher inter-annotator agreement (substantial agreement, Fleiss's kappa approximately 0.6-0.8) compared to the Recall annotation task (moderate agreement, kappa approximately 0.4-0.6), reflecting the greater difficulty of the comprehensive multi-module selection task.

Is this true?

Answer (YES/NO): YES